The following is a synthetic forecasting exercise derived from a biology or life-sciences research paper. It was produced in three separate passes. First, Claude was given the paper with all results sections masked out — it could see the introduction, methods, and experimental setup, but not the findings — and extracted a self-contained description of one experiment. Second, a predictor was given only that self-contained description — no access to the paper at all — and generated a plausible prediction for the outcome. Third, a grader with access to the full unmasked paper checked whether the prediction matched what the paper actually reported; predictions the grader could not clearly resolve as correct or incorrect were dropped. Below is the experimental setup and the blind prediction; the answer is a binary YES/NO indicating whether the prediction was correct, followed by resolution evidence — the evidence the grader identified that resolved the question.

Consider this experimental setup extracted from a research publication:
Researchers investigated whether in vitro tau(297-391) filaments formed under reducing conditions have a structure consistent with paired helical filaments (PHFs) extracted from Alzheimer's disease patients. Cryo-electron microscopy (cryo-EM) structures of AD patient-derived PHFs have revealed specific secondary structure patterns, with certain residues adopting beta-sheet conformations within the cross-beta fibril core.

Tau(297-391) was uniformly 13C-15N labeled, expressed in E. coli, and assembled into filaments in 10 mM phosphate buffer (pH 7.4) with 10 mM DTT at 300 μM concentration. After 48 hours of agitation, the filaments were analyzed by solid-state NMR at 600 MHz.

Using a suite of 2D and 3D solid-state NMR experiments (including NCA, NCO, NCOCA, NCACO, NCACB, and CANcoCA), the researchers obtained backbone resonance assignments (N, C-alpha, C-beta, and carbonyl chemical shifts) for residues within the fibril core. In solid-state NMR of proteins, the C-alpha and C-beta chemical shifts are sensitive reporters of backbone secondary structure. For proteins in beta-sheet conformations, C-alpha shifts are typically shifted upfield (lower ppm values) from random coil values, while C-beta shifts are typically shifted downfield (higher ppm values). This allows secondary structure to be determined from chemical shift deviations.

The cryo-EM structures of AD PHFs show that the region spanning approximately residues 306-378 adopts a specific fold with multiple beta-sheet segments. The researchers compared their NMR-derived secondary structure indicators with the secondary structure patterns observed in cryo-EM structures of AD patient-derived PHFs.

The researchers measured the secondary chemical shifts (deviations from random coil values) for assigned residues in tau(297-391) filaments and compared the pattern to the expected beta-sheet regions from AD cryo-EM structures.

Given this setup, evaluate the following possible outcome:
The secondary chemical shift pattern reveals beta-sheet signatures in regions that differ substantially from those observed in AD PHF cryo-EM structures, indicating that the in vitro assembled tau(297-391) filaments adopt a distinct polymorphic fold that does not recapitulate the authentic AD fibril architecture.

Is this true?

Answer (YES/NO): NO